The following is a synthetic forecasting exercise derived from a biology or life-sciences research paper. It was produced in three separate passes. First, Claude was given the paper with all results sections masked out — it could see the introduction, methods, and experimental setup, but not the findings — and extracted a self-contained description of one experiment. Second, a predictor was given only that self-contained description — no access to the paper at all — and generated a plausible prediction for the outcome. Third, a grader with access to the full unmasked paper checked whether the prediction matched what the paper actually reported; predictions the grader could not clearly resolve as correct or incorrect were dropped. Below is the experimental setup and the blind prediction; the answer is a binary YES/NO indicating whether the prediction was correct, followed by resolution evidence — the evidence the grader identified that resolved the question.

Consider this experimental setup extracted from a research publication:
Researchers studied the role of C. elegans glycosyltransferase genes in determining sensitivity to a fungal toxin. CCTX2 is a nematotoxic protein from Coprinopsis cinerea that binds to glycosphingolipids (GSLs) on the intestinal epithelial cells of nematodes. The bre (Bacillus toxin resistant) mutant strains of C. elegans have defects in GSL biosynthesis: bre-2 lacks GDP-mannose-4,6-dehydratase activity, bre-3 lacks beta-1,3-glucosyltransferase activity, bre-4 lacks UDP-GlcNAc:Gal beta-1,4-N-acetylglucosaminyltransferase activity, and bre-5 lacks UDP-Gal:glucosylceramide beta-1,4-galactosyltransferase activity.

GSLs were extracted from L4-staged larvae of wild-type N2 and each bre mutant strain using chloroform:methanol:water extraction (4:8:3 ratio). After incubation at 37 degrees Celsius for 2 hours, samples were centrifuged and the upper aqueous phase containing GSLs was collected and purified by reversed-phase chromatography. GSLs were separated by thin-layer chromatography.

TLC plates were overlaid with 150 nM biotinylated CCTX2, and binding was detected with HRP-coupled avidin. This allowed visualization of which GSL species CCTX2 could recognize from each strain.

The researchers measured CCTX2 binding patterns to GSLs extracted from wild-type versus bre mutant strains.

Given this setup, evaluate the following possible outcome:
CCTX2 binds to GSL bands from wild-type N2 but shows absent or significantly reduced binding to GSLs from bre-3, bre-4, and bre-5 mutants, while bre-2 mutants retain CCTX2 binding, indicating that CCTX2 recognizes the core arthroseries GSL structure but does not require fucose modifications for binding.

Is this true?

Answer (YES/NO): NO